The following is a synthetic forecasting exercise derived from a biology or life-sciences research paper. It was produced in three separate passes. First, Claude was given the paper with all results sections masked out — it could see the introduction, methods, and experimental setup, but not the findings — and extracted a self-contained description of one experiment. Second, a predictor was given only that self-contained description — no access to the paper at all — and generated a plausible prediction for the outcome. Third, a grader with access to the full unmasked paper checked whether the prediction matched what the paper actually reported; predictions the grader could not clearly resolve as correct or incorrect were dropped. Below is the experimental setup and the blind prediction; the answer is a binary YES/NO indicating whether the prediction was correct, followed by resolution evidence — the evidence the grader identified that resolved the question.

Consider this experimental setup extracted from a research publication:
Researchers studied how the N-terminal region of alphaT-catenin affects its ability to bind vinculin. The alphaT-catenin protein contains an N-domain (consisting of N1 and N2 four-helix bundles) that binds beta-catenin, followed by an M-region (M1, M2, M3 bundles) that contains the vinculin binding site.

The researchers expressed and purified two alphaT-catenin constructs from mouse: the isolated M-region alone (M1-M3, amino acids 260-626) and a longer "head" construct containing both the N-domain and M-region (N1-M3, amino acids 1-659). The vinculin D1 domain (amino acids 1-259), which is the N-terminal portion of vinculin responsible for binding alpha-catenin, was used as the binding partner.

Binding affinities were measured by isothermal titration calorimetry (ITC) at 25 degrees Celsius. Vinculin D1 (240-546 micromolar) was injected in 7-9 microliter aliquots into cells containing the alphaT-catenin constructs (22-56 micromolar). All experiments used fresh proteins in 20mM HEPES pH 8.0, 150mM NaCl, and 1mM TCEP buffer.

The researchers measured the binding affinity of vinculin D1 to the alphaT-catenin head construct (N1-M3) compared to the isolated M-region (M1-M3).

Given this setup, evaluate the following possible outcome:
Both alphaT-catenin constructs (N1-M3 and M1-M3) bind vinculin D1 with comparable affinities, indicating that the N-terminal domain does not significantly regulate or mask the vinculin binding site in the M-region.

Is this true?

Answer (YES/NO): NO